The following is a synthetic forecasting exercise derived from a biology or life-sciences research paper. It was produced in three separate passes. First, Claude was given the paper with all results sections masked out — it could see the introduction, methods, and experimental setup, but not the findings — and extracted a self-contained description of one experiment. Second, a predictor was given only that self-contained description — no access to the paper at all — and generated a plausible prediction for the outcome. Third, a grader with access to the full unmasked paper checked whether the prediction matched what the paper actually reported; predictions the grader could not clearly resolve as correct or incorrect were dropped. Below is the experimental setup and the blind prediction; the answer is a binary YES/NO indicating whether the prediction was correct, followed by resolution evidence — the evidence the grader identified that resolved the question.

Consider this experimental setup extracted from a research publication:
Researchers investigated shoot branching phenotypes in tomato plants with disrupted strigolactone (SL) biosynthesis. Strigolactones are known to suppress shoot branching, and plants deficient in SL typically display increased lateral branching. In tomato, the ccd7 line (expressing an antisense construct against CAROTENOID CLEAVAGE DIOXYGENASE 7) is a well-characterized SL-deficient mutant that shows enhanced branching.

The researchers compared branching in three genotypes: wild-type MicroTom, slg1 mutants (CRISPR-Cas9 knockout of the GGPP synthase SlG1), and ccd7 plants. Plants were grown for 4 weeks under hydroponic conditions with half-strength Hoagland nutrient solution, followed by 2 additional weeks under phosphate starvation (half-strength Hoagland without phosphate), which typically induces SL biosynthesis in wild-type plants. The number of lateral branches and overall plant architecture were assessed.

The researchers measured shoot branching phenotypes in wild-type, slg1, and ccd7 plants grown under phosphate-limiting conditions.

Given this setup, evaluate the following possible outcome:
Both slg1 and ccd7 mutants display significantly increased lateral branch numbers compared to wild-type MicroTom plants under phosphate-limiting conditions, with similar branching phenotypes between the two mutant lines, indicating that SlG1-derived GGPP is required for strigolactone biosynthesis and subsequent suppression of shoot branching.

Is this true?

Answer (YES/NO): NO